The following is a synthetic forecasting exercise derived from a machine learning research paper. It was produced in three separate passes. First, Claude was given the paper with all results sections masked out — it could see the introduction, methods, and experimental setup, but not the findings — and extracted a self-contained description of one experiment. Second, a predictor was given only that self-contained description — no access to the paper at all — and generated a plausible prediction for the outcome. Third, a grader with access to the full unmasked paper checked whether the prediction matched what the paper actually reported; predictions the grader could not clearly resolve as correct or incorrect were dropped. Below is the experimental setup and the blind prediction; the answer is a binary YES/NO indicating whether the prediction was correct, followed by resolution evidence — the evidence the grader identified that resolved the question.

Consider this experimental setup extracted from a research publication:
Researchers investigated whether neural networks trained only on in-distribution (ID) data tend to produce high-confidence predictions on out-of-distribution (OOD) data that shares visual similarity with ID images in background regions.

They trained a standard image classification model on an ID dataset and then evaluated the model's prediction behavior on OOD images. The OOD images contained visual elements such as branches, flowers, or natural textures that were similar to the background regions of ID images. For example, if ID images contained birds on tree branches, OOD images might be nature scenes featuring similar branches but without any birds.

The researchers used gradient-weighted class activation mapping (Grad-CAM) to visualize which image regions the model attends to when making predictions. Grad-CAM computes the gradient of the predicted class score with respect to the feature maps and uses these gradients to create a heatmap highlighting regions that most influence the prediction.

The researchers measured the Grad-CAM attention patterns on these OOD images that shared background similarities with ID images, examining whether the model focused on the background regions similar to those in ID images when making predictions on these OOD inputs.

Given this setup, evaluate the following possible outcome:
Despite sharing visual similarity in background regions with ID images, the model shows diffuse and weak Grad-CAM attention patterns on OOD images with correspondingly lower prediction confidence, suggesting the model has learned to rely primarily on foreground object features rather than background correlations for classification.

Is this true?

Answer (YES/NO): NO